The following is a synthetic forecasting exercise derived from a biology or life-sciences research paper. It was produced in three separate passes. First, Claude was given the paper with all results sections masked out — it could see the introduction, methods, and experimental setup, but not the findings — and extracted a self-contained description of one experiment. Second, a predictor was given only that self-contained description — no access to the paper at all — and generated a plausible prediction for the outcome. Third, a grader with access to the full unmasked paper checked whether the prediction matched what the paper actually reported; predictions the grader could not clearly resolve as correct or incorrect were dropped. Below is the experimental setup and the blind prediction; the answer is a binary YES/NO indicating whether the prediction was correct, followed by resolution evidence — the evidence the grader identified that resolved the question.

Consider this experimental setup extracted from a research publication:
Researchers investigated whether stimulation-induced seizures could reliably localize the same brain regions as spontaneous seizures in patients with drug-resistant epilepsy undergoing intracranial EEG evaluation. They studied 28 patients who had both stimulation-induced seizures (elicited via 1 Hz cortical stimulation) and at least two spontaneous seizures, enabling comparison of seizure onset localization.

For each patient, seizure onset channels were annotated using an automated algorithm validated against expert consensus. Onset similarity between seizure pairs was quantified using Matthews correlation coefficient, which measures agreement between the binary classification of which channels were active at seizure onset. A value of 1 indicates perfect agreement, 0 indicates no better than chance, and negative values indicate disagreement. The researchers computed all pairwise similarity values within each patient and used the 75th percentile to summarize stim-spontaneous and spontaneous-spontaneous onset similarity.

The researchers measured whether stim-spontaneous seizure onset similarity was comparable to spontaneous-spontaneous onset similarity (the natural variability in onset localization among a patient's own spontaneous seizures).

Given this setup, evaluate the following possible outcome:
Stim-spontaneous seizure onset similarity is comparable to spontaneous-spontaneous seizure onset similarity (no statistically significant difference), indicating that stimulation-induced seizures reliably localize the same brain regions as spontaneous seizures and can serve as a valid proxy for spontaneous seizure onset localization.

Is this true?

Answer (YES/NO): NO